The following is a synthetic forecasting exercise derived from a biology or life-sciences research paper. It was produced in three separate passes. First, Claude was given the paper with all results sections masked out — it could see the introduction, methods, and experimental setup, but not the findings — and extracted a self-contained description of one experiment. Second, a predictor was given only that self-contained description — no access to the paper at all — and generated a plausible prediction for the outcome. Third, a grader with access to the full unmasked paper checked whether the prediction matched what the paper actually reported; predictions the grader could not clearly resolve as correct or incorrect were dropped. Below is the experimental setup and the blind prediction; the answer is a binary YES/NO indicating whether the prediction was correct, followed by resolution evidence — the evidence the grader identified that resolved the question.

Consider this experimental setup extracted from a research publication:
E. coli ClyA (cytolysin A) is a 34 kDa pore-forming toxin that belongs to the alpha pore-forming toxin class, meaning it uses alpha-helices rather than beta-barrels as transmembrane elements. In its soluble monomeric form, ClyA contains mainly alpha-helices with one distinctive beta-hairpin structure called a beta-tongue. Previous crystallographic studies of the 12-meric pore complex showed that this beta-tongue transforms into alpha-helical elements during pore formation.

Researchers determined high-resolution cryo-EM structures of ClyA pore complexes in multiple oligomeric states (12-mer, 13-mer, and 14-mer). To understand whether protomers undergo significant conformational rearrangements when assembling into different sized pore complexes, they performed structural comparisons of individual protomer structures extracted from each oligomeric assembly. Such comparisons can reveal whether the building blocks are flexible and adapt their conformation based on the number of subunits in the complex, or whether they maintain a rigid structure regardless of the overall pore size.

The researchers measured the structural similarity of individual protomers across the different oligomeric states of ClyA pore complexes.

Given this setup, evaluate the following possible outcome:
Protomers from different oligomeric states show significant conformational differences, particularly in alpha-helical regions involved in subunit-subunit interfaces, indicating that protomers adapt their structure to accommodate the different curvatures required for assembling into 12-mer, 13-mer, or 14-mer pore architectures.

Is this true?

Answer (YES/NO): NO